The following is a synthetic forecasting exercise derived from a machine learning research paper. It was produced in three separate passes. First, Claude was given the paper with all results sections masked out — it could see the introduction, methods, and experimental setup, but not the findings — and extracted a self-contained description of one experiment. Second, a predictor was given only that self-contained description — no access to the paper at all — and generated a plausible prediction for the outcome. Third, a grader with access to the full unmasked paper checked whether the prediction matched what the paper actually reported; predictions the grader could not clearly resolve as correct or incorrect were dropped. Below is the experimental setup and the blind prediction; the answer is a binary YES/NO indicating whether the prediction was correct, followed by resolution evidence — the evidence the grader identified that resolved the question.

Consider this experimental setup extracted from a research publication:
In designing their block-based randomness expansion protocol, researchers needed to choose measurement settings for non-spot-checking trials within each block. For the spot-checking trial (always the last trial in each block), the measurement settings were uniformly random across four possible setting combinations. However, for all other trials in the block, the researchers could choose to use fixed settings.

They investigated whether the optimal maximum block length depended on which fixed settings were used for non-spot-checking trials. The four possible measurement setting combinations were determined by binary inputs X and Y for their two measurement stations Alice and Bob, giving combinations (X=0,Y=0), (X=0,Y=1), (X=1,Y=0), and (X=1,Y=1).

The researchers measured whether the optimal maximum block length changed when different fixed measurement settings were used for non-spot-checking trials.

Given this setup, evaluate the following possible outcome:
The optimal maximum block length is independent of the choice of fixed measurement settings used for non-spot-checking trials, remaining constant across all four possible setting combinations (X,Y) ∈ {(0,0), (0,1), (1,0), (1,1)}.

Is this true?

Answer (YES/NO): YES